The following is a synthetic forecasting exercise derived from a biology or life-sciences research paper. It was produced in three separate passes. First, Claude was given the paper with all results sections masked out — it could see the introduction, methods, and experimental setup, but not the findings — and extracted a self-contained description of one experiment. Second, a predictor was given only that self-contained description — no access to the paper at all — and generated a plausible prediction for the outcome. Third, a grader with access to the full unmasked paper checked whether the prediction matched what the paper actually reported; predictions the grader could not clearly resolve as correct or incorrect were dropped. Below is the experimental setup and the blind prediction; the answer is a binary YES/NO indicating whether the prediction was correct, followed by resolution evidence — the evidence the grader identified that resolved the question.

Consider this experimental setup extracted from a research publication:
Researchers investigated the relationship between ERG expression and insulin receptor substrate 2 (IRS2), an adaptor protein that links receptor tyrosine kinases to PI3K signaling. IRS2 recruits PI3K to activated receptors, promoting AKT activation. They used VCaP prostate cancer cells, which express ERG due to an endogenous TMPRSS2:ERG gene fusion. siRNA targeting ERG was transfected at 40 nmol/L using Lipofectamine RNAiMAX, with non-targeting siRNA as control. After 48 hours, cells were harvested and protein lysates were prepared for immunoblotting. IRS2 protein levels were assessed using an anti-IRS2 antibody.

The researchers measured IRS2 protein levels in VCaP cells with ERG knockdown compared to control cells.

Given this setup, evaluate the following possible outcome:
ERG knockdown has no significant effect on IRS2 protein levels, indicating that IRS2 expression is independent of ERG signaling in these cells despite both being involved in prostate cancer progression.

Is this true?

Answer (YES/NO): NO